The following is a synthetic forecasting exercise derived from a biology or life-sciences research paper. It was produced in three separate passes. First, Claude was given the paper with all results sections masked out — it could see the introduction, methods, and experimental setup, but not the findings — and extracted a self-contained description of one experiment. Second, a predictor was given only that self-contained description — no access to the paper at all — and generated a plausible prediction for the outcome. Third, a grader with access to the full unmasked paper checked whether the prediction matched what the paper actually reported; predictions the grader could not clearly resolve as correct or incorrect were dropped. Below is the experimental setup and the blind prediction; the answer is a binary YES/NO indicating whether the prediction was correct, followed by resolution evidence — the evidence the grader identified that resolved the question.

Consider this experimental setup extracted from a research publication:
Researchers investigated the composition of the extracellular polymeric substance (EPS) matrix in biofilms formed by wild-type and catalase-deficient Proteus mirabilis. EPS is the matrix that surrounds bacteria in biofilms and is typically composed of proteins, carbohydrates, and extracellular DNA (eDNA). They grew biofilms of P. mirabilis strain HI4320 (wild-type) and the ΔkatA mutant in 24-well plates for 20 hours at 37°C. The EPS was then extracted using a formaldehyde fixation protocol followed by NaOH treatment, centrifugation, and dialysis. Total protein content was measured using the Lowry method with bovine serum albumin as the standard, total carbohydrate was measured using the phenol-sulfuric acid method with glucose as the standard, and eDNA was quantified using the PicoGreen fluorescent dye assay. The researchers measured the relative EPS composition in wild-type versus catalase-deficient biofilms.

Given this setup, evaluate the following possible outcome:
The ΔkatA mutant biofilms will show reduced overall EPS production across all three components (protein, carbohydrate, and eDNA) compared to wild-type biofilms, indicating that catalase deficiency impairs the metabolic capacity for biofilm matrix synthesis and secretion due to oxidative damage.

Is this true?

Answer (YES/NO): NO